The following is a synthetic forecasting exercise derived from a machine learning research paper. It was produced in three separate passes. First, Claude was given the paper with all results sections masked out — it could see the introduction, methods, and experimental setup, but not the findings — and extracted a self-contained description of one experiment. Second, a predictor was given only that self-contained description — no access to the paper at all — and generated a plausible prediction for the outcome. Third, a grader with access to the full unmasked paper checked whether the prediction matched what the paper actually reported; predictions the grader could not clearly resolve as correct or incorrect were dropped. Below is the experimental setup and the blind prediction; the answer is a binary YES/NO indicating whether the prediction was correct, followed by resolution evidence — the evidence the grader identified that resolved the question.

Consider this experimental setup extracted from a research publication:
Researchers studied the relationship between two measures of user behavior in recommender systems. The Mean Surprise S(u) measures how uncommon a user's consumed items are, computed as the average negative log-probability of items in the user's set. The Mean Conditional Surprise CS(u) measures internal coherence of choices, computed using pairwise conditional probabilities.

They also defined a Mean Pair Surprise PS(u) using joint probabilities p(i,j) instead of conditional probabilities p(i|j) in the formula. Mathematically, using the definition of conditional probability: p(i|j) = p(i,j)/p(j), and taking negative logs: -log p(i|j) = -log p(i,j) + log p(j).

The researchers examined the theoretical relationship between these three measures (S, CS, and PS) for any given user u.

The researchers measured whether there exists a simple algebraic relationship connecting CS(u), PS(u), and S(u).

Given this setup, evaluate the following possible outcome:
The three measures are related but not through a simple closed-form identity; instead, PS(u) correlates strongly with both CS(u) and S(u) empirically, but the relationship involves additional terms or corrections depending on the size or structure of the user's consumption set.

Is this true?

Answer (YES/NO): NO